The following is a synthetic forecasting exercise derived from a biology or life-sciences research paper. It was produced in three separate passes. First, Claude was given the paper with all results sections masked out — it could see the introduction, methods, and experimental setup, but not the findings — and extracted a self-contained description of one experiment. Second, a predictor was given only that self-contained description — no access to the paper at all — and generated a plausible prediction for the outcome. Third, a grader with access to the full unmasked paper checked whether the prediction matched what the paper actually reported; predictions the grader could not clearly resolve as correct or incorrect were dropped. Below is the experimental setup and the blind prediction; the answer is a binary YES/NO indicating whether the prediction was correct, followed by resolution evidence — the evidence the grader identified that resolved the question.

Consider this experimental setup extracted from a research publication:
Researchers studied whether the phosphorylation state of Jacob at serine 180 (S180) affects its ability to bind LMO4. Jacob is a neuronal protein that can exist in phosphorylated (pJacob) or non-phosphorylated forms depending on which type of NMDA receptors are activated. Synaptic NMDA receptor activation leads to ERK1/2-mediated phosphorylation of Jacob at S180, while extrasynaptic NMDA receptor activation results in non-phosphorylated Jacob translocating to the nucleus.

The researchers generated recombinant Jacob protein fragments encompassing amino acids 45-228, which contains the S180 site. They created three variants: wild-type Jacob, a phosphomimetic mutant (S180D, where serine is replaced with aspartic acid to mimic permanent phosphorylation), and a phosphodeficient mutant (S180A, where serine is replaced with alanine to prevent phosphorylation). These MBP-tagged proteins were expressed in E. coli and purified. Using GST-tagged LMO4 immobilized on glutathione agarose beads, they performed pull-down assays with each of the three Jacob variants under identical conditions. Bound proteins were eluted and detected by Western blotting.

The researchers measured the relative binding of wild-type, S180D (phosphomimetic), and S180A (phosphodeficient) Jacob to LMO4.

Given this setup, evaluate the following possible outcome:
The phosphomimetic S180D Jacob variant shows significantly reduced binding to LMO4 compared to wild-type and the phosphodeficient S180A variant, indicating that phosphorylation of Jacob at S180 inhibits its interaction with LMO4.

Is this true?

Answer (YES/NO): YES